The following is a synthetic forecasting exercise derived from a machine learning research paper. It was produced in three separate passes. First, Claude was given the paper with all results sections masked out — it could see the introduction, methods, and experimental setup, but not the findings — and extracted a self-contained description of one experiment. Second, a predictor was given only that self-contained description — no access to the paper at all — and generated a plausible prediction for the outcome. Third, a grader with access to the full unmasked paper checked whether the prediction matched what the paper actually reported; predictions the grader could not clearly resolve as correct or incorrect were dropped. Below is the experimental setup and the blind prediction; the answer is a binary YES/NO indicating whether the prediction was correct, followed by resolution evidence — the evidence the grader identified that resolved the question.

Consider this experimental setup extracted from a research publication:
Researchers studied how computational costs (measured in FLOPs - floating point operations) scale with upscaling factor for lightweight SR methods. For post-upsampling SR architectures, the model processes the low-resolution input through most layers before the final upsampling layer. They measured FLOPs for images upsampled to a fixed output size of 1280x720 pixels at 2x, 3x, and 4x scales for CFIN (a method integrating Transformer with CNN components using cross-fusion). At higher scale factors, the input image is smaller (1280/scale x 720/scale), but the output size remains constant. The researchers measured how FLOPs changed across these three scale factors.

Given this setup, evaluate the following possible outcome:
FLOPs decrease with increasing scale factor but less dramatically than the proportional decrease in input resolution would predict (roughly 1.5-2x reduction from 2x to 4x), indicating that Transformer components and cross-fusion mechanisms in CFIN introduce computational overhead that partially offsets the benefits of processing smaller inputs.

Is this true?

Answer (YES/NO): NO